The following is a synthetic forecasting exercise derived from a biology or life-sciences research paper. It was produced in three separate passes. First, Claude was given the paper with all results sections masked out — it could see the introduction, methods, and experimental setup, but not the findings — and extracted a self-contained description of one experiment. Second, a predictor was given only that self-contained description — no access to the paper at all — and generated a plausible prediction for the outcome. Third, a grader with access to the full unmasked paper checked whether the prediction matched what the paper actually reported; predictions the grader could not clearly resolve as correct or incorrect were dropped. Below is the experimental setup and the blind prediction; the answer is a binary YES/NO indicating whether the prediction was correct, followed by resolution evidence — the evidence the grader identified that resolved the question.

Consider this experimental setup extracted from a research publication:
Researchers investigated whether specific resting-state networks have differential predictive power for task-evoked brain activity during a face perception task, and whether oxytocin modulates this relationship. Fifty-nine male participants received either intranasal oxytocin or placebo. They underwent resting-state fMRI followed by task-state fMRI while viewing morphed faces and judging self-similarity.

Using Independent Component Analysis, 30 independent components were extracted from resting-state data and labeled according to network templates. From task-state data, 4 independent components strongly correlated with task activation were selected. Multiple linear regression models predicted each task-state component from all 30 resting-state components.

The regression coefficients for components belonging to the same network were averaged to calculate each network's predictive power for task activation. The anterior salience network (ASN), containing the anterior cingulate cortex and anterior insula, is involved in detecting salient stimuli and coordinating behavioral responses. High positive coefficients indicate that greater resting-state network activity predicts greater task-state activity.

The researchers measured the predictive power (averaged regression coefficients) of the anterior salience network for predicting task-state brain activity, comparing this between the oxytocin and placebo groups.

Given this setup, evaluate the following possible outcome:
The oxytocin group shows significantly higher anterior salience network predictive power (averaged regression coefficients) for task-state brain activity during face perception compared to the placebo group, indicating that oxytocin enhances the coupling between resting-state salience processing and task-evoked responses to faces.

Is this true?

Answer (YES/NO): NO